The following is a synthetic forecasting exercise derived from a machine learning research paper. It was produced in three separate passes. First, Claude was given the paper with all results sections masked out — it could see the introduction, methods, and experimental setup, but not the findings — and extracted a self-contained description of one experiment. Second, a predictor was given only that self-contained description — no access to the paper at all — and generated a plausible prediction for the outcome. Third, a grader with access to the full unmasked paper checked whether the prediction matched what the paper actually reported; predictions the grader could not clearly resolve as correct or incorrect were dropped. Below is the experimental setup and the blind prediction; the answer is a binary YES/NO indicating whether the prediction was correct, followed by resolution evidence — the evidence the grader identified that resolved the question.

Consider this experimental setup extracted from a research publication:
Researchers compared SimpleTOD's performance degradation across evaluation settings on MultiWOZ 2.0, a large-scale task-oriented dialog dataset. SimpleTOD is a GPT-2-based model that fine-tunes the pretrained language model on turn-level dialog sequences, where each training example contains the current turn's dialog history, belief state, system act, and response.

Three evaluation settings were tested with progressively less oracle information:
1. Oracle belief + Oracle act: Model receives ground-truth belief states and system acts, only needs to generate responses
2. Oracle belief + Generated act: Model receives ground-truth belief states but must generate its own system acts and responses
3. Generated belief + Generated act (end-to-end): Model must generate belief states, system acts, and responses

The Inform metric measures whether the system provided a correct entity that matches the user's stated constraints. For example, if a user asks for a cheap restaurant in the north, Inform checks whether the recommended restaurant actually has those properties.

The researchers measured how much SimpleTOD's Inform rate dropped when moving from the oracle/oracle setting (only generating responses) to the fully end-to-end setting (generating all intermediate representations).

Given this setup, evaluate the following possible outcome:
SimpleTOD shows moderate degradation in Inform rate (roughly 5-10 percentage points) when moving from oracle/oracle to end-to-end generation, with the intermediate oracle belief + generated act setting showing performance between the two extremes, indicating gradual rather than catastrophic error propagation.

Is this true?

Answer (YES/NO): YES